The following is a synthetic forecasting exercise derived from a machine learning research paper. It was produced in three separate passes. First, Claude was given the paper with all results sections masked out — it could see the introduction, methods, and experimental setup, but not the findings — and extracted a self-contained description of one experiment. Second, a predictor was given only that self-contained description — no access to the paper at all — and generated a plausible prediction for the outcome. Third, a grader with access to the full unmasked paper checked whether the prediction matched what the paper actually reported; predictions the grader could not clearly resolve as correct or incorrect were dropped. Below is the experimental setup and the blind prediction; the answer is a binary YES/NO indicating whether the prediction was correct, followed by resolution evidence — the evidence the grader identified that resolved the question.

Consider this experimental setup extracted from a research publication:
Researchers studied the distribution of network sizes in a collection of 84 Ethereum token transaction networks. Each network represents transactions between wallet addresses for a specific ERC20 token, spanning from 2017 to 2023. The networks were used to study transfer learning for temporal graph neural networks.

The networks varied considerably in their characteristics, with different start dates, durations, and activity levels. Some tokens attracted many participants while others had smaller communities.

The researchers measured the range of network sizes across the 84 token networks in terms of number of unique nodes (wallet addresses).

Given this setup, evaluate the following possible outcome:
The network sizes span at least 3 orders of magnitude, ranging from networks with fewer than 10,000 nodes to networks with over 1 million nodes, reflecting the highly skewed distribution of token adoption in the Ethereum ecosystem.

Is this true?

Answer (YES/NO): NO